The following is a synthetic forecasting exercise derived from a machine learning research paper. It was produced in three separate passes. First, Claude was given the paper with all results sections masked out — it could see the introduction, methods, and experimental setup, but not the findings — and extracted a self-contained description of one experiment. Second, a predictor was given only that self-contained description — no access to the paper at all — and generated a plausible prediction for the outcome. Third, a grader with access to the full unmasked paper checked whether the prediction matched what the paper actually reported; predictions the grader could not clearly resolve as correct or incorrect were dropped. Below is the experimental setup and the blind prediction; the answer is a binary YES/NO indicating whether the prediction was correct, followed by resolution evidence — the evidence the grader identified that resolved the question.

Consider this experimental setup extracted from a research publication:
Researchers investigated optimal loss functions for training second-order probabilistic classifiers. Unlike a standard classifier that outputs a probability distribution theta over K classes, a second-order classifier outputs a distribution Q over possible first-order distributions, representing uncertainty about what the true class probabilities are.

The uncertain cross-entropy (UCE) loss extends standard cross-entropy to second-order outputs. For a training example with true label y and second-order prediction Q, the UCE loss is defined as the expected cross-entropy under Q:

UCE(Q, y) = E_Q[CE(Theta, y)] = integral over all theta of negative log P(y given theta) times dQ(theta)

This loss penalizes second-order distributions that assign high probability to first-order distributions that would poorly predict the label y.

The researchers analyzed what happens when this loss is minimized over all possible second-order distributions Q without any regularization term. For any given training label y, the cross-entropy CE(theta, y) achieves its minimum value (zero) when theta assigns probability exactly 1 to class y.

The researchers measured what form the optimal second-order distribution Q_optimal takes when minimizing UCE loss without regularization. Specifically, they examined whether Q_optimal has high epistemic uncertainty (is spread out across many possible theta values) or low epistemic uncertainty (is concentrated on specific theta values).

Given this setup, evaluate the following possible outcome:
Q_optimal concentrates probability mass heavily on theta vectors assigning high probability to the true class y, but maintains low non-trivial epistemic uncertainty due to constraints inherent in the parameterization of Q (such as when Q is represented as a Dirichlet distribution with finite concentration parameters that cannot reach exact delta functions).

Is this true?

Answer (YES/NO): NO